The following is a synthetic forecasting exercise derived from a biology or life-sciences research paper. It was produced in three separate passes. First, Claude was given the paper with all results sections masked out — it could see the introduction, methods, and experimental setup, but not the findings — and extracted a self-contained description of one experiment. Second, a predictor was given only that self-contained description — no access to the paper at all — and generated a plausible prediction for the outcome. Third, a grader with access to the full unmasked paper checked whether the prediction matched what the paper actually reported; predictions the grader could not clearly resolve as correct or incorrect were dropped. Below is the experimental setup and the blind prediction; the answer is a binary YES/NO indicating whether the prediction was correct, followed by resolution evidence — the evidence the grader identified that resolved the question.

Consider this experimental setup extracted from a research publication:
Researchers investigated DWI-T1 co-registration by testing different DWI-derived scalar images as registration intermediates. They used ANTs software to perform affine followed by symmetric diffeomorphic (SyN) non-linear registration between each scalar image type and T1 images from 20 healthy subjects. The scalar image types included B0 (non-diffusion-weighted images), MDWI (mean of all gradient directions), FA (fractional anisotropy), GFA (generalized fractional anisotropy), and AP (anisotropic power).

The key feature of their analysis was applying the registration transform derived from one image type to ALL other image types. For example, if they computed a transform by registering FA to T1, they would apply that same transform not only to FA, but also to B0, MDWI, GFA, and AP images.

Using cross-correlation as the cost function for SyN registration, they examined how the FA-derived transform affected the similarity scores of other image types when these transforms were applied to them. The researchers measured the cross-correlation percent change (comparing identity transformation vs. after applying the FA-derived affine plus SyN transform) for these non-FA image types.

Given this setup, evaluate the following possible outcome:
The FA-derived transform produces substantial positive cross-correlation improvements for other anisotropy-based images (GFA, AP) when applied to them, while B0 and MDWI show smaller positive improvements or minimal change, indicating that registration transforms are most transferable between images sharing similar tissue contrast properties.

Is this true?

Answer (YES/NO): NO